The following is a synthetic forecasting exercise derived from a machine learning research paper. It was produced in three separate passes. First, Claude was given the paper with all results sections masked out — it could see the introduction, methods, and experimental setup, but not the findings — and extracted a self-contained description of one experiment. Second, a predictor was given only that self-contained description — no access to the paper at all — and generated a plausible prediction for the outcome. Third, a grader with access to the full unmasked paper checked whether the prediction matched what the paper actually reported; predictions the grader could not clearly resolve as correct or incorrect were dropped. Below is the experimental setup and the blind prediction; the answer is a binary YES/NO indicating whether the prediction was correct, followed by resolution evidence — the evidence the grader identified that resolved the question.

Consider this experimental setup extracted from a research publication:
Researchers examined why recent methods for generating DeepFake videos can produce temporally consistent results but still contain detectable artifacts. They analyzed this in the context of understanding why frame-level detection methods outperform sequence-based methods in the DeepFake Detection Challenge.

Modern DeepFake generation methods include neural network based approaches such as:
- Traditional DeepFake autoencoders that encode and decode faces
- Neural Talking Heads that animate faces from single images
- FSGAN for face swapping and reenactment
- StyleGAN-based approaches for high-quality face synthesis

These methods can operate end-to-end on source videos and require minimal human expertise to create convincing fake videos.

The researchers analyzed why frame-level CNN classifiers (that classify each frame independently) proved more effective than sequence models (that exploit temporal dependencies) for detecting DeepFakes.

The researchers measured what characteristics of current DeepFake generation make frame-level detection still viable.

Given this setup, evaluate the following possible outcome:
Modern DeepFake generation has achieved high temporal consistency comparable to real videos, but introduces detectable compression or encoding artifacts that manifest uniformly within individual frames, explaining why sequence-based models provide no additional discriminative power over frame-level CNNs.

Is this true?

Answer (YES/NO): NO